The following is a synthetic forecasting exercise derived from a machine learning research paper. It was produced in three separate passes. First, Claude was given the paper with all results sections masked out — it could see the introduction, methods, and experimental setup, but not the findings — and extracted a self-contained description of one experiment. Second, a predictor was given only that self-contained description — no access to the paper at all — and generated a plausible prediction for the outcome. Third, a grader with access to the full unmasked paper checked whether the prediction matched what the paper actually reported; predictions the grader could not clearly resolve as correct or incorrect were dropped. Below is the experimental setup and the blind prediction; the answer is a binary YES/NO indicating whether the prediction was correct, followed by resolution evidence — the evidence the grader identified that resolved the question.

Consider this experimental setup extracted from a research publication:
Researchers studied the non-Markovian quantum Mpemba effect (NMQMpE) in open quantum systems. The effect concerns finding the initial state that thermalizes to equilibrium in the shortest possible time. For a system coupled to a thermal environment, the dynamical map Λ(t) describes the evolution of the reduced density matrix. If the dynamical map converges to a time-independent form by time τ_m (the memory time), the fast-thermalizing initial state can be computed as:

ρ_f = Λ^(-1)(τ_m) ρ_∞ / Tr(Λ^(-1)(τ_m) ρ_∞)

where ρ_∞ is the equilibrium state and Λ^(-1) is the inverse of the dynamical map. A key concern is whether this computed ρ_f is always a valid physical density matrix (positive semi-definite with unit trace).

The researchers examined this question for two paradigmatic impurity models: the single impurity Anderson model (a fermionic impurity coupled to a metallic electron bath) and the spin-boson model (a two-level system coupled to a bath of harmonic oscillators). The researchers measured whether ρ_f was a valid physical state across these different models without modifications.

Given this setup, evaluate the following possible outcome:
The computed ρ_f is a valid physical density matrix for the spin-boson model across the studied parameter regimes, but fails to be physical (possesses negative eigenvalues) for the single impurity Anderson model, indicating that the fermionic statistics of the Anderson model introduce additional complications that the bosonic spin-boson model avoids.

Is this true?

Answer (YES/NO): NO